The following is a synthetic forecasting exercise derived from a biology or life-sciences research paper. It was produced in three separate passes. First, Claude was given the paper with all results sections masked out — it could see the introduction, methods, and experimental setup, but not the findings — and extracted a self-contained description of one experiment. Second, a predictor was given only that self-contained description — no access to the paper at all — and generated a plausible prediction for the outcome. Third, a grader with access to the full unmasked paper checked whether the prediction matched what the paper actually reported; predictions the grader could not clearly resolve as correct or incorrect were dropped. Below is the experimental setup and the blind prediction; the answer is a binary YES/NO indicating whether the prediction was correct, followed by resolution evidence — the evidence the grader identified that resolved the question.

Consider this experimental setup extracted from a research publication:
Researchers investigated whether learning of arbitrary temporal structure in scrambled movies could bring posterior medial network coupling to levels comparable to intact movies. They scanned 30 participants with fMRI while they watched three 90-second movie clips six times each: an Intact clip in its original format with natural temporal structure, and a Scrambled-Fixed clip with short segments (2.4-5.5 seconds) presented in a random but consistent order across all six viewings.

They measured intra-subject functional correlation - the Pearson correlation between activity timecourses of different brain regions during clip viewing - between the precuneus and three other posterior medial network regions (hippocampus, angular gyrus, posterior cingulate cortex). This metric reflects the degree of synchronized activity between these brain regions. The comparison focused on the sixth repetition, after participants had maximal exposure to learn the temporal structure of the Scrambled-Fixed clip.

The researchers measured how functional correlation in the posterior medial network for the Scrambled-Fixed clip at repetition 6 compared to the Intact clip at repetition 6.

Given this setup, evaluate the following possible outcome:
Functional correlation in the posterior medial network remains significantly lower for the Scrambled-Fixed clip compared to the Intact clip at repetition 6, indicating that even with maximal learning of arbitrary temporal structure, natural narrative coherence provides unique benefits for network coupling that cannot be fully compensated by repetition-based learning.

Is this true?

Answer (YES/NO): NO